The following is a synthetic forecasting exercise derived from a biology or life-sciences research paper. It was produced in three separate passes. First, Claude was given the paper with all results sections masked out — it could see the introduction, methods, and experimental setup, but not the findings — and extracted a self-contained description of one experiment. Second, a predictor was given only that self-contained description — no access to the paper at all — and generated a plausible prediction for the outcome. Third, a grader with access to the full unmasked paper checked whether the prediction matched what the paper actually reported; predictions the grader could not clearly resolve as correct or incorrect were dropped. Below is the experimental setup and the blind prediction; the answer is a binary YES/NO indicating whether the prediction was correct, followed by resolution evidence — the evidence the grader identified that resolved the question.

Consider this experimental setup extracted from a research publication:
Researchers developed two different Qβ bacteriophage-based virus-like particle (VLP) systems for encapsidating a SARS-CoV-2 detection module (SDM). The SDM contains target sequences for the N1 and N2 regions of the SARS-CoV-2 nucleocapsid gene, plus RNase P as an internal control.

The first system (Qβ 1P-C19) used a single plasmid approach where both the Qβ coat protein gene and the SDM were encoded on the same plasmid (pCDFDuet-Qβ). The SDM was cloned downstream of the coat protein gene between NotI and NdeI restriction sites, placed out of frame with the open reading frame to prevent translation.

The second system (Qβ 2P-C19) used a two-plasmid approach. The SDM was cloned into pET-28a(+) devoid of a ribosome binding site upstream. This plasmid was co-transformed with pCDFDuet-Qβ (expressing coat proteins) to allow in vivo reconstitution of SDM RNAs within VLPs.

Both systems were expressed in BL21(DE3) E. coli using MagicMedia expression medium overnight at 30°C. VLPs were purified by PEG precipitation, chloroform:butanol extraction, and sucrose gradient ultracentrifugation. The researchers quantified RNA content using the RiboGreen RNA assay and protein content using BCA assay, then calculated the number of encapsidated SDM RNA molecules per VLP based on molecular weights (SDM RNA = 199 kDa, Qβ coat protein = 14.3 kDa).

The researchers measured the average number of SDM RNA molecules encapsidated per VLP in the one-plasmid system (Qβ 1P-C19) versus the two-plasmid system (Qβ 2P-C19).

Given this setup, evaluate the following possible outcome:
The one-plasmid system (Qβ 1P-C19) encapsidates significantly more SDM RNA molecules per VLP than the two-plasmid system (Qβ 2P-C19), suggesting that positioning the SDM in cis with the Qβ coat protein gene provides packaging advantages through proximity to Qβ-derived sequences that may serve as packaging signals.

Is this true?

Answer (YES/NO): NO